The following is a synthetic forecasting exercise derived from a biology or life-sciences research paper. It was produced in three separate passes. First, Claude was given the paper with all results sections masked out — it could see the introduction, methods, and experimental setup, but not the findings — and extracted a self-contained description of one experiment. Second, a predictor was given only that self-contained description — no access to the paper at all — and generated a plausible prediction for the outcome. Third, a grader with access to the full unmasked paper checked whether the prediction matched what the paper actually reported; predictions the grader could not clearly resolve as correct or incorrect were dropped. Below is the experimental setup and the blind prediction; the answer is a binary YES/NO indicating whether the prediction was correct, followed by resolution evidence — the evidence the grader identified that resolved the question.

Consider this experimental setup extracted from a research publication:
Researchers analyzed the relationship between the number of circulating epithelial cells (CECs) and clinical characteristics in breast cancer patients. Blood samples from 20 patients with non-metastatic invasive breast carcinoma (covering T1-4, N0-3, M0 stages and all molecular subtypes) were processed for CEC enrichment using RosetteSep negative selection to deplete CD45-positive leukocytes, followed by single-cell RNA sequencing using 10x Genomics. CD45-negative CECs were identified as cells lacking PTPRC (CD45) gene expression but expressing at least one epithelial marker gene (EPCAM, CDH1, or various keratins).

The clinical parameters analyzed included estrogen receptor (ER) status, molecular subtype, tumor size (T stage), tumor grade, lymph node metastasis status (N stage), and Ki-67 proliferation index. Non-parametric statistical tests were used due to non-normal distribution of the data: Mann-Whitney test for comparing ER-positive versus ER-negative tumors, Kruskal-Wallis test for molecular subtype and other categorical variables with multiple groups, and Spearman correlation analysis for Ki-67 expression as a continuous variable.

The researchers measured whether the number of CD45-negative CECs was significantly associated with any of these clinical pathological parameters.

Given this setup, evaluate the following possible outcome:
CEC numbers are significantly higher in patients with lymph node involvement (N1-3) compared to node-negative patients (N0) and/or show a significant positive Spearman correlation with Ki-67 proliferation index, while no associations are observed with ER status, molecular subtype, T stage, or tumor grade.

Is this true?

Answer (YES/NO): NO